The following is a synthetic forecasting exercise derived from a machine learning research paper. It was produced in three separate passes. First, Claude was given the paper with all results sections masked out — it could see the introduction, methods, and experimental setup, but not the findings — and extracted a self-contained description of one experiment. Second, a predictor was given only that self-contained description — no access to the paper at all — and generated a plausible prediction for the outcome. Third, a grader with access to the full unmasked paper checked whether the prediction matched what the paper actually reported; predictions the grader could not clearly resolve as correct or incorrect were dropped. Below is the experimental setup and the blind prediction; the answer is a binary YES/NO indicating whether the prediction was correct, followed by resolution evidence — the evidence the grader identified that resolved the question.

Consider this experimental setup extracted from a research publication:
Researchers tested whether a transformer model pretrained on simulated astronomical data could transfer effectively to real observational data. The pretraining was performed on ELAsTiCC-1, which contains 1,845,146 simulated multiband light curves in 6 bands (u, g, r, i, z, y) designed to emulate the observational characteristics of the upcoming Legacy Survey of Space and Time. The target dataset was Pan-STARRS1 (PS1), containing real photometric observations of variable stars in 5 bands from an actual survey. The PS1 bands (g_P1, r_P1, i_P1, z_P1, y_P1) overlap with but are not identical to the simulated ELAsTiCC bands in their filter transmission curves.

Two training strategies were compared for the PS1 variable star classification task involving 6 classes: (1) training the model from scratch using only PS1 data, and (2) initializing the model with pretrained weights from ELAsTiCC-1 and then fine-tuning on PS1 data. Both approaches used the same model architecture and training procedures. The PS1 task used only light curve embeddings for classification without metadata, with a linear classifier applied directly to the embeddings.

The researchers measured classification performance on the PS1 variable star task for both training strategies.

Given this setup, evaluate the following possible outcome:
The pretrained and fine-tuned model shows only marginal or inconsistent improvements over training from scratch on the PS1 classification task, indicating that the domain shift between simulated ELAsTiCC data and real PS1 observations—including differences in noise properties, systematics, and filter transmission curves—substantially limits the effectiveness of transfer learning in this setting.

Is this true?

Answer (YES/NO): NO